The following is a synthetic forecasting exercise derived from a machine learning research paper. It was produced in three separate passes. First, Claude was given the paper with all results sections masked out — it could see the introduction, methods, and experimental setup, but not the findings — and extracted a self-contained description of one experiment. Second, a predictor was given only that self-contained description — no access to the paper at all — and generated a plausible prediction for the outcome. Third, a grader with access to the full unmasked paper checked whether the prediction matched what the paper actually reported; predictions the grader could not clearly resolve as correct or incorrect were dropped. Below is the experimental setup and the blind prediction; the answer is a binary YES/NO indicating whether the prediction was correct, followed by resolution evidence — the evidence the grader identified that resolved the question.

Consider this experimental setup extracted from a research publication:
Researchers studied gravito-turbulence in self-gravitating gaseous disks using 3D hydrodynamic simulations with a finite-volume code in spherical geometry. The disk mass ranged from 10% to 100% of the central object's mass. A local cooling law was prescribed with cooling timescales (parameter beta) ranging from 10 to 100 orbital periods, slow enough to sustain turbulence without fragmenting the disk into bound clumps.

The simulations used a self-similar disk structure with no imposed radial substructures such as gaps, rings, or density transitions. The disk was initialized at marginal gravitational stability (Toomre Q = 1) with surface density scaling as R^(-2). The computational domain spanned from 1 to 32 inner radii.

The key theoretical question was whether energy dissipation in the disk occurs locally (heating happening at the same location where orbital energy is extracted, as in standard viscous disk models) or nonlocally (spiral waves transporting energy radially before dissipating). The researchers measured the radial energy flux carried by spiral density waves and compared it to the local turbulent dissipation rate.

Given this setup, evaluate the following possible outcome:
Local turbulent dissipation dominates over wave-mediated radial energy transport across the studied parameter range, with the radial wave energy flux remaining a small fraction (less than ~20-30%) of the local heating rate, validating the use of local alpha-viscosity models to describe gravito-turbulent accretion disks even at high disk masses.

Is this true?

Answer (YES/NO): YES